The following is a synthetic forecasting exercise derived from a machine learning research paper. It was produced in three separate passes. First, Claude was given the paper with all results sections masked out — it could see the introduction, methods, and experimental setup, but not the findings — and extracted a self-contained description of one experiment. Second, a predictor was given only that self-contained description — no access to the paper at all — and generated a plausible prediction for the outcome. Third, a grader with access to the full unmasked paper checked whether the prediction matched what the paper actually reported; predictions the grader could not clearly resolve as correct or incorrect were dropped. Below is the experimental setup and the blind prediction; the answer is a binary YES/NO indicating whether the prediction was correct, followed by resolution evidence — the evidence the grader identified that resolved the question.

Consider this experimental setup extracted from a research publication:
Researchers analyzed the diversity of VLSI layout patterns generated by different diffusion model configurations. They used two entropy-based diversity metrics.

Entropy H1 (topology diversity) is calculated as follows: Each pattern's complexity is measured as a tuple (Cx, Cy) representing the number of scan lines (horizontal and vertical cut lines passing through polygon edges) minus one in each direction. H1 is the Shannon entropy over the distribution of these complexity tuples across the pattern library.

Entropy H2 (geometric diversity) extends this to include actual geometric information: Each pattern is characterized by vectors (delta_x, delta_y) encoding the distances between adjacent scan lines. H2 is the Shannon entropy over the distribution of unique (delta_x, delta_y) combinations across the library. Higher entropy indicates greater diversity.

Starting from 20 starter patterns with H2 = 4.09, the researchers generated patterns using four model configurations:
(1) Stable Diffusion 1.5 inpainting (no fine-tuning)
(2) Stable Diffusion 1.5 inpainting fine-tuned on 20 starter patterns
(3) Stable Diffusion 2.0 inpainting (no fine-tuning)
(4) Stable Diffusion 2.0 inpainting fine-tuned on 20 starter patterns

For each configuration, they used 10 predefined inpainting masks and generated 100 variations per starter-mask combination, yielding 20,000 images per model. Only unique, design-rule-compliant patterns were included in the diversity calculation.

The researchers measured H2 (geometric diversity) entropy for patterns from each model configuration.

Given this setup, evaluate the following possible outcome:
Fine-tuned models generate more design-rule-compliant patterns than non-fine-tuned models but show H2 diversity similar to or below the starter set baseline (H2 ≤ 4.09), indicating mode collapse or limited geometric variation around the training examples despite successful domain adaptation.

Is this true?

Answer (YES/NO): NO